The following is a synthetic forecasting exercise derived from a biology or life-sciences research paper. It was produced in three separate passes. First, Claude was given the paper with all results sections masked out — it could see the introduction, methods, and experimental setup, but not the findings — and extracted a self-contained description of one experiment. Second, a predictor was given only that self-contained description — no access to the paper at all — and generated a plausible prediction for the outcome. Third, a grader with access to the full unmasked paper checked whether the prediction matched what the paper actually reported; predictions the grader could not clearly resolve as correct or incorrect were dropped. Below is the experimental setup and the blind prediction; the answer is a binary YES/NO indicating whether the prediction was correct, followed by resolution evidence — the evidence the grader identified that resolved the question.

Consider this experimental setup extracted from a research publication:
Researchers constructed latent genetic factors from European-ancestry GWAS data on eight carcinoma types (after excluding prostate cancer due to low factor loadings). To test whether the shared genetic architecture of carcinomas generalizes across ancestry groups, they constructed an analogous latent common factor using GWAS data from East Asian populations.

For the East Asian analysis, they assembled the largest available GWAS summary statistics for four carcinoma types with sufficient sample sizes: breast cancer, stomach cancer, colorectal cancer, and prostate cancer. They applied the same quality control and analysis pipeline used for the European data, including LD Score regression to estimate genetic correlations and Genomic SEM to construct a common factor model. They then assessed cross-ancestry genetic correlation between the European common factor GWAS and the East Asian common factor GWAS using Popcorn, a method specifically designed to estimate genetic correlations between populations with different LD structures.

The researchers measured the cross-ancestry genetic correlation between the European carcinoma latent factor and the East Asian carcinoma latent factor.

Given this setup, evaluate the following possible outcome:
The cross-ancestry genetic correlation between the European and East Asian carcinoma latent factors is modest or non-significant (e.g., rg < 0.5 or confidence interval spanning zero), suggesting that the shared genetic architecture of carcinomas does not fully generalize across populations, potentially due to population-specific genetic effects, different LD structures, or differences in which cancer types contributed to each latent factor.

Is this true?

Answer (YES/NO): NO